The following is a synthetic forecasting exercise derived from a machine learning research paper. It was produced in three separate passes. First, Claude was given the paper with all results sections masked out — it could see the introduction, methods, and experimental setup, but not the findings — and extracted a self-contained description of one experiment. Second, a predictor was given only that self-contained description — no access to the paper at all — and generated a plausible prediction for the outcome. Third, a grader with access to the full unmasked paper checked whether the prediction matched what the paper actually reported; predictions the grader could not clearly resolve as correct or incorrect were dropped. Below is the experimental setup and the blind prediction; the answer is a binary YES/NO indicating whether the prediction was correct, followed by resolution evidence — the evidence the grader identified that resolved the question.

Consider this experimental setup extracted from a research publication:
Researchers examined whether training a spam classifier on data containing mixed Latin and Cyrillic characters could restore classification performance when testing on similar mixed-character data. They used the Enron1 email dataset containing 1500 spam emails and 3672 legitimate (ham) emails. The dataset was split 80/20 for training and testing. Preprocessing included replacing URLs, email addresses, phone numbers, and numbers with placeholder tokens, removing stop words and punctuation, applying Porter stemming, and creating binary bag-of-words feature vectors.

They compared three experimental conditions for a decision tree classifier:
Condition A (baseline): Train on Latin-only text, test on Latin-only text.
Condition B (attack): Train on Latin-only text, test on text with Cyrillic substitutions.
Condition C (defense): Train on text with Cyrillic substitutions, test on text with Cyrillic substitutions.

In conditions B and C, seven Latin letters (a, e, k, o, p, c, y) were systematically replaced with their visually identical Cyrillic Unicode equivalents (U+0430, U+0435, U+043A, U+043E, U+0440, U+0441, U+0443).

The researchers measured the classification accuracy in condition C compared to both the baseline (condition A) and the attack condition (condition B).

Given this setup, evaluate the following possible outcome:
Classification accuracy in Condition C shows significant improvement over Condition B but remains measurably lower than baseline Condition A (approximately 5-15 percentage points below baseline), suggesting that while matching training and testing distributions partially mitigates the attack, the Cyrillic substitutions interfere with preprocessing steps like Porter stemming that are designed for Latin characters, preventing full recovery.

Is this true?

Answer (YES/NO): NO